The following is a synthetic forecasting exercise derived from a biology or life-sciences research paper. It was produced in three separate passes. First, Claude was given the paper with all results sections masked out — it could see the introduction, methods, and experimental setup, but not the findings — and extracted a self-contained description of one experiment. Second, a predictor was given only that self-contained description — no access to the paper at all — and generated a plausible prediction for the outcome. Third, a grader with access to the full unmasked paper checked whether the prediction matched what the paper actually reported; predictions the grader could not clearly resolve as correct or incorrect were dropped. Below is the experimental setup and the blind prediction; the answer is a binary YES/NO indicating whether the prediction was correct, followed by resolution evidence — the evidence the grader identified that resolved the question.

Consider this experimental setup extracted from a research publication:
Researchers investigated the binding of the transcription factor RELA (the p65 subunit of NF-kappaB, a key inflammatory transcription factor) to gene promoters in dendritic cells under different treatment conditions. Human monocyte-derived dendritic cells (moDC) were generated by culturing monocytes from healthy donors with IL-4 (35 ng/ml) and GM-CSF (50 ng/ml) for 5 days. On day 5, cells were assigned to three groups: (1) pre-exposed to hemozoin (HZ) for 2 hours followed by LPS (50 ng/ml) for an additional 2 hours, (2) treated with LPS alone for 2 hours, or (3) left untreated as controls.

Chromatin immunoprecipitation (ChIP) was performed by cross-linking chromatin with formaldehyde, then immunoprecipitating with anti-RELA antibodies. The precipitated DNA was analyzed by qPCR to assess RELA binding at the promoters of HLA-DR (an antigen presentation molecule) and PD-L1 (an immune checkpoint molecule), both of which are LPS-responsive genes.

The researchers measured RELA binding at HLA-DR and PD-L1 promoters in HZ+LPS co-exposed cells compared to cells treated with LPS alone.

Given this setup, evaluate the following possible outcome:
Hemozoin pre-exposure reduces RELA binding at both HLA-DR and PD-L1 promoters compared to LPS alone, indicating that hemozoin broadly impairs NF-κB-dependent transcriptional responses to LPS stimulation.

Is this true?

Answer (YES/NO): NO